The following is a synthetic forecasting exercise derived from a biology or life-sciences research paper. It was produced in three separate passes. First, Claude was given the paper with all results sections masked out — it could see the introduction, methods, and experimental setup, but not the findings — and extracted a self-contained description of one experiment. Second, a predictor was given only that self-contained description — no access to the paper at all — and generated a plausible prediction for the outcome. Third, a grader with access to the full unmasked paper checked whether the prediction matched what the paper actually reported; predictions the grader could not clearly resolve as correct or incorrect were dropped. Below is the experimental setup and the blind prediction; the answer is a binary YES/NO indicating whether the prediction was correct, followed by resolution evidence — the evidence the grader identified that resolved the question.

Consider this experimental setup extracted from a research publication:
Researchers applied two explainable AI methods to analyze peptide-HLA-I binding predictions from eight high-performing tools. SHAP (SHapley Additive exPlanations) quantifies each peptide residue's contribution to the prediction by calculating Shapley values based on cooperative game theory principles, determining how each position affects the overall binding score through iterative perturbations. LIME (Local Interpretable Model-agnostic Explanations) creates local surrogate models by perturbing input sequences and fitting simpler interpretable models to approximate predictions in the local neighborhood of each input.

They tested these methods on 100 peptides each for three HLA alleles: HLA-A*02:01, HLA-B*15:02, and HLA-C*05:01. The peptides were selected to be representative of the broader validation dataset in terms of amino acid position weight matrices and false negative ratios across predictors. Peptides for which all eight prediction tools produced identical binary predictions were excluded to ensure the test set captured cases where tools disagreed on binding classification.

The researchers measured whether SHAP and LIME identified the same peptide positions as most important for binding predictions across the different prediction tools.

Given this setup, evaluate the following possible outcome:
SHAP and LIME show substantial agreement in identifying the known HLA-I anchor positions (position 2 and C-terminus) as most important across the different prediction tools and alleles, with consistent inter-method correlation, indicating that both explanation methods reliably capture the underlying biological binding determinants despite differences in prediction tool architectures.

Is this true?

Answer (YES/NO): NO